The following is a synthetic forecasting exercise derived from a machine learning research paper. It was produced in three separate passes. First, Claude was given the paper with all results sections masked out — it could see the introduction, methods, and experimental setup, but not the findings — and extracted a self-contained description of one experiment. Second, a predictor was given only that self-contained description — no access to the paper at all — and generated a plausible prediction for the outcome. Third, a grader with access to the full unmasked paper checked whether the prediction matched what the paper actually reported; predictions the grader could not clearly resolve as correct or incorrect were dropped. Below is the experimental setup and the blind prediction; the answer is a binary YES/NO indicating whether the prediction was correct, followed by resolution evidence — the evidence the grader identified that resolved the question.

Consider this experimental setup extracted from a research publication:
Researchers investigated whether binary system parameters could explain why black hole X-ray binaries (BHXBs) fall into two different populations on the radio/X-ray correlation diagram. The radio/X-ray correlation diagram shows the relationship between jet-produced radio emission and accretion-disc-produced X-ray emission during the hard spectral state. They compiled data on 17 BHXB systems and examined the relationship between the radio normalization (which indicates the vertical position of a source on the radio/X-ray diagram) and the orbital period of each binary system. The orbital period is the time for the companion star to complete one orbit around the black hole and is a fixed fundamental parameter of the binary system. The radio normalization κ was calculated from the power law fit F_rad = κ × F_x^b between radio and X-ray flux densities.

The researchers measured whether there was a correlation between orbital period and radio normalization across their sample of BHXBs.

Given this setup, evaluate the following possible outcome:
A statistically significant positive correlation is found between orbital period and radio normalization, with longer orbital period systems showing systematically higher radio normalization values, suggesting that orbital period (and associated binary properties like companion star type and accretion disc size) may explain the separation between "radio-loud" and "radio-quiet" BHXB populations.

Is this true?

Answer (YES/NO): NO